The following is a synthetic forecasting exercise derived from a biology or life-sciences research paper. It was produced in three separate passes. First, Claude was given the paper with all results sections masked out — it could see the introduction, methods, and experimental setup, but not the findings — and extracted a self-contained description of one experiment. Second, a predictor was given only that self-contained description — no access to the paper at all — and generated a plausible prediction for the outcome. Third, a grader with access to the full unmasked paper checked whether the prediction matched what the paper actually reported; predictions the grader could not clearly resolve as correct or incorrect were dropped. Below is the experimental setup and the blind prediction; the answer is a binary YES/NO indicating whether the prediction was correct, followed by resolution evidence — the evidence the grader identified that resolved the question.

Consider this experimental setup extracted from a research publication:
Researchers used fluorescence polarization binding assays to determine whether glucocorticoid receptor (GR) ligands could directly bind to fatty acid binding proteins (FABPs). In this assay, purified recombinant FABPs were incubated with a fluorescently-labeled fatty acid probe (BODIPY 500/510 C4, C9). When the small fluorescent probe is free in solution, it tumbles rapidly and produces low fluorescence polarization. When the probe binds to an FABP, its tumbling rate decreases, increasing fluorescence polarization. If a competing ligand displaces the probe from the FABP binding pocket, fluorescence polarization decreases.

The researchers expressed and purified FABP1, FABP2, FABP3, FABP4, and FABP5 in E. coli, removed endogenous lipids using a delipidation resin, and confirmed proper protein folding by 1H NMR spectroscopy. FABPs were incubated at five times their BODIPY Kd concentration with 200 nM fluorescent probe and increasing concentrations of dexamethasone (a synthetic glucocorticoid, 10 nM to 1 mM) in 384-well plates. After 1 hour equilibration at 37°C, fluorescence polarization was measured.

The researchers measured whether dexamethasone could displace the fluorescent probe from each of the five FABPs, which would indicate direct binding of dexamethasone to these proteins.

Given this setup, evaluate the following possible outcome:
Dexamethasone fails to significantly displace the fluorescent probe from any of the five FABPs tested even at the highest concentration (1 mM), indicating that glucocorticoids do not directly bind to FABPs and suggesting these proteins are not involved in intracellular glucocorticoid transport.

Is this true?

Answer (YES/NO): NO